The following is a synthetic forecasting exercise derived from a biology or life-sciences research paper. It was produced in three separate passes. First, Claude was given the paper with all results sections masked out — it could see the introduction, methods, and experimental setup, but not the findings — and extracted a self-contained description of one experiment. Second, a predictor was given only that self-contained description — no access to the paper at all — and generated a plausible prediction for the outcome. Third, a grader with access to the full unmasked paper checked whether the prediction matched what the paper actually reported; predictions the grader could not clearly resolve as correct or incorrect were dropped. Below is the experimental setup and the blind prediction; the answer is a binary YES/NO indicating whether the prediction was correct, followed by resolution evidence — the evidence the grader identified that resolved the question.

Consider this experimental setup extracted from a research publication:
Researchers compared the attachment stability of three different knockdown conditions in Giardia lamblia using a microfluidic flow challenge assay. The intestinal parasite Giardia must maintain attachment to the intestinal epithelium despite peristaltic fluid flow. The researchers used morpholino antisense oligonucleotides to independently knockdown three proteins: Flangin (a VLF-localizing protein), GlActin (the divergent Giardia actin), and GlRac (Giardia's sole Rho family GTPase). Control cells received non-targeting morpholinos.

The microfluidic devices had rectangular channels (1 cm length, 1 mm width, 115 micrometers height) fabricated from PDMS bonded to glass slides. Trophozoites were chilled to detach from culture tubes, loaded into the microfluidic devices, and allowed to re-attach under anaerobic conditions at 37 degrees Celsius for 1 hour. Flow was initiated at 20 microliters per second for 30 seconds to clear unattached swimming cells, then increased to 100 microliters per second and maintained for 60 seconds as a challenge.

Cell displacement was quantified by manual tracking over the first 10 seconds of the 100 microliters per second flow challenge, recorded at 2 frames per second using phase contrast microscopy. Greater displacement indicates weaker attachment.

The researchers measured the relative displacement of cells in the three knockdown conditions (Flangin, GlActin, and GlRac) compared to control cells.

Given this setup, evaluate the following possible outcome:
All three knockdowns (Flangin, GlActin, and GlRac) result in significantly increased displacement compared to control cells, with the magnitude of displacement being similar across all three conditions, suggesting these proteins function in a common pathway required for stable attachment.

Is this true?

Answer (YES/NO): NO